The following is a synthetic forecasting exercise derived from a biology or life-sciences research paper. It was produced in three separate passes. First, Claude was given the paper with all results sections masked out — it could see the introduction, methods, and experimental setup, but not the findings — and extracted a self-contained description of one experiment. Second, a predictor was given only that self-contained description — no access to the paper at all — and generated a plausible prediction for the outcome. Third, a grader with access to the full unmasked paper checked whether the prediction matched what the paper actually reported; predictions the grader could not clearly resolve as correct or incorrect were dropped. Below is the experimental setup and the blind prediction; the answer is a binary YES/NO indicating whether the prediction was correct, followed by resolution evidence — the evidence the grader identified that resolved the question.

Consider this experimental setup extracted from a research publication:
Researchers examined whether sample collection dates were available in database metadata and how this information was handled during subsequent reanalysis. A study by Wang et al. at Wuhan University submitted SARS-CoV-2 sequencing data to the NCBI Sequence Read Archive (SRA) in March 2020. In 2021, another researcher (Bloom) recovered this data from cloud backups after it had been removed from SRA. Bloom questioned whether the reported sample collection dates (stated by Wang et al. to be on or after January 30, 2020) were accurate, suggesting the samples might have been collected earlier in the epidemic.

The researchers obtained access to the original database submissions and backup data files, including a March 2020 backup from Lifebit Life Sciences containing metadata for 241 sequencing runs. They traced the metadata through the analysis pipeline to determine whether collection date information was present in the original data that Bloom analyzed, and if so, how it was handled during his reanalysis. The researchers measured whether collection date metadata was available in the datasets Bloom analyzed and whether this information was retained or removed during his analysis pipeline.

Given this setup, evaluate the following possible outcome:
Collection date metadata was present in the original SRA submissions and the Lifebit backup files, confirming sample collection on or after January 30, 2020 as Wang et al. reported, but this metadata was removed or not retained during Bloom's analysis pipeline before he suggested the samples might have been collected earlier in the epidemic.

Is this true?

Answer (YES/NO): YES